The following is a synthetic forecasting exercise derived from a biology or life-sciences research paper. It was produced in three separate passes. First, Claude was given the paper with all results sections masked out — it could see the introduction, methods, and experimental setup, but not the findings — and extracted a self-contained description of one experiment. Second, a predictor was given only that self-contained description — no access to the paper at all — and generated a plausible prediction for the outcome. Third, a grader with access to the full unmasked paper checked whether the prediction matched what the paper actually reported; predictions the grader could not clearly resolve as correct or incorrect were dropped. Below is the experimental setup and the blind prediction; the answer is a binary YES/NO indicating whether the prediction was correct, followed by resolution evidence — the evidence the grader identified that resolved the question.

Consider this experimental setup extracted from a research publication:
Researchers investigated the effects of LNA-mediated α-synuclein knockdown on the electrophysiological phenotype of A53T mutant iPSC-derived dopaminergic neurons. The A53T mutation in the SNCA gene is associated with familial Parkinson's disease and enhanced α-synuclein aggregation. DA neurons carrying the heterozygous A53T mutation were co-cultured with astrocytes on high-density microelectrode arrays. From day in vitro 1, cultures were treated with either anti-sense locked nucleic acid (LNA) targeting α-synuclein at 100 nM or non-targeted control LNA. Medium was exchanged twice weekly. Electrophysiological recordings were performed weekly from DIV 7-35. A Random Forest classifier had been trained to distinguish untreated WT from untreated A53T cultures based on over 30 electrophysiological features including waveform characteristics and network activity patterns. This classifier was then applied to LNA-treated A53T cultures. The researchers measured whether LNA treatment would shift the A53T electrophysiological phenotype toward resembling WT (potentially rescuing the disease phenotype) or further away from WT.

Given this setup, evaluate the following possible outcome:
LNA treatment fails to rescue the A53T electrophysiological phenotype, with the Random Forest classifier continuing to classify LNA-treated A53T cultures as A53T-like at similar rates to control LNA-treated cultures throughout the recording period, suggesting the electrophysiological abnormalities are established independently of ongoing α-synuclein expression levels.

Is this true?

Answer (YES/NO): NO